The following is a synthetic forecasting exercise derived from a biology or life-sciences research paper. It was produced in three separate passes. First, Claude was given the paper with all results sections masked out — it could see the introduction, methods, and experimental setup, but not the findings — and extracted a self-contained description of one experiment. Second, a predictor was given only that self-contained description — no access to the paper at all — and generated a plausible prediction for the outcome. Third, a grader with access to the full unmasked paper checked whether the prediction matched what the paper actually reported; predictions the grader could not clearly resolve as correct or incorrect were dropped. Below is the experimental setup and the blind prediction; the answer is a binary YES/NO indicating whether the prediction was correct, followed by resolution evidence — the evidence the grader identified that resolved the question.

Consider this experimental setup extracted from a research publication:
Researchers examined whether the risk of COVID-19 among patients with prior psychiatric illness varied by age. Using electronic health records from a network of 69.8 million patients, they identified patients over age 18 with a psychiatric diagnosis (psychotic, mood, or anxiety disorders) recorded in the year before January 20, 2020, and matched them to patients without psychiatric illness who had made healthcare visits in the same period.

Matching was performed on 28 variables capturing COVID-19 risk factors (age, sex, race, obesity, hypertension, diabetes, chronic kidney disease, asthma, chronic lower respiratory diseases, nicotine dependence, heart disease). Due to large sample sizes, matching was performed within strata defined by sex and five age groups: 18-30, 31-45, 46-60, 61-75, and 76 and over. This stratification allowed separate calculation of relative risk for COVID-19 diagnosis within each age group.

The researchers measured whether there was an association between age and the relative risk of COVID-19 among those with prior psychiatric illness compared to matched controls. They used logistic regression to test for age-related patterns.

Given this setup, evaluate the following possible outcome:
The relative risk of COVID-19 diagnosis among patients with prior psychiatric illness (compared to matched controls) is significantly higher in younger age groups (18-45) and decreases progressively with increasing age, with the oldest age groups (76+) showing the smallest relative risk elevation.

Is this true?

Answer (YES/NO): NO